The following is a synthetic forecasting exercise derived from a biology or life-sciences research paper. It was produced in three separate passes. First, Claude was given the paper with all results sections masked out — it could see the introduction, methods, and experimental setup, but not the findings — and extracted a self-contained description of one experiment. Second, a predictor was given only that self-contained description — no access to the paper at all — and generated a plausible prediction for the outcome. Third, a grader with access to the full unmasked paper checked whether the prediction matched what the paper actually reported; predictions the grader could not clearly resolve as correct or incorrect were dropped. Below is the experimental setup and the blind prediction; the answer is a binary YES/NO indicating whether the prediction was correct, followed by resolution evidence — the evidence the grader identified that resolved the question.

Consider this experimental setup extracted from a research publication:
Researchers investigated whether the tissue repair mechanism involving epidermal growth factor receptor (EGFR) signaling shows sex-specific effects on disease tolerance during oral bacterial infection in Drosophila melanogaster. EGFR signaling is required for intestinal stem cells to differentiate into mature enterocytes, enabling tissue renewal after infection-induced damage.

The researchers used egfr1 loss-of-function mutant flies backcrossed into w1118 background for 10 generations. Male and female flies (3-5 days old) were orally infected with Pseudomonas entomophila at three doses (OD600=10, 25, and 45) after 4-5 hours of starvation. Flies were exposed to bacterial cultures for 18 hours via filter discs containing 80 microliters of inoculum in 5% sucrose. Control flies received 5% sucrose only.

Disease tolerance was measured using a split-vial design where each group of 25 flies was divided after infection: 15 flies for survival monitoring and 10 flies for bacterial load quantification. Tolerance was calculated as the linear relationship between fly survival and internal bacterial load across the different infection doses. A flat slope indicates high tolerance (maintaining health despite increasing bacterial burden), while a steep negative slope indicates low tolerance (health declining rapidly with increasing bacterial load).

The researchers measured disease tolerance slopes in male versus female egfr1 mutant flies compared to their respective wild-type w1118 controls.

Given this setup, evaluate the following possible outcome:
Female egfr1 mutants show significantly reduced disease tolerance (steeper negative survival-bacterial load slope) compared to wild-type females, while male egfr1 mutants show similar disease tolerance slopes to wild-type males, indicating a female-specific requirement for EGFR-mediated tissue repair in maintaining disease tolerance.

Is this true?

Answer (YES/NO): NO